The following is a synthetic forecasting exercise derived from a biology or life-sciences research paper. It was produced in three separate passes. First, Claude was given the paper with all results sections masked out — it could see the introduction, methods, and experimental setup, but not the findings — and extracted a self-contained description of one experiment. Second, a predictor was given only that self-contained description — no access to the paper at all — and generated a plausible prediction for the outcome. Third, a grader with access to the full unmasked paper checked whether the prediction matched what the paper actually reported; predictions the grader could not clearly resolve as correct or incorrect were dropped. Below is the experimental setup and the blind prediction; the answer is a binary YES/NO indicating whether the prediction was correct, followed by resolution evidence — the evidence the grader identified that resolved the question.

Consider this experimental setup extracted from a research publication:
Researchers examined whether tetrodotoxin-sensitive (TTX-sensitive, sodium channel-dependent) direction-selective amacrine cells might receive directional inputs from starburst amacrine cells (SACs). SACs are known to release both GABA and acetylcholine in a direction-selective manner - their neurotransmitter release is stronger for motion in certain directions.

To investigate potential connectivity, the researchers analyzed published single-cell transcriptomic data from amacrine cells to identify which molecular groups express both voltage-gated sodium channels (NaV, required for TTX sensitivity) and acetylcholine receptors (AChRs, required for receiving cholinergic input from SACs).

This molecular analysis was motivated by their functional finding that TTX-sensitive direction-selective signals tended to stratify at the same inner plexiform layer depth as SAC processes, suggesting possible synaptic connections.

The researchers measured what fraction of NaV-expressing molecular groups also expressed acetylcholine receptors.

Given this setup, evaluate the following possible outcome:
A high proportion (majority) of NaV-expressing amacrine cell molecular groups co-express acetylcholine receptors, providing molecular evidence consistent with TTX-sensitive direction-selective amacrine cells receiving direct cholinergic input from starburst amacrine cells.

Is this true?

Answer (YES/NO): NO